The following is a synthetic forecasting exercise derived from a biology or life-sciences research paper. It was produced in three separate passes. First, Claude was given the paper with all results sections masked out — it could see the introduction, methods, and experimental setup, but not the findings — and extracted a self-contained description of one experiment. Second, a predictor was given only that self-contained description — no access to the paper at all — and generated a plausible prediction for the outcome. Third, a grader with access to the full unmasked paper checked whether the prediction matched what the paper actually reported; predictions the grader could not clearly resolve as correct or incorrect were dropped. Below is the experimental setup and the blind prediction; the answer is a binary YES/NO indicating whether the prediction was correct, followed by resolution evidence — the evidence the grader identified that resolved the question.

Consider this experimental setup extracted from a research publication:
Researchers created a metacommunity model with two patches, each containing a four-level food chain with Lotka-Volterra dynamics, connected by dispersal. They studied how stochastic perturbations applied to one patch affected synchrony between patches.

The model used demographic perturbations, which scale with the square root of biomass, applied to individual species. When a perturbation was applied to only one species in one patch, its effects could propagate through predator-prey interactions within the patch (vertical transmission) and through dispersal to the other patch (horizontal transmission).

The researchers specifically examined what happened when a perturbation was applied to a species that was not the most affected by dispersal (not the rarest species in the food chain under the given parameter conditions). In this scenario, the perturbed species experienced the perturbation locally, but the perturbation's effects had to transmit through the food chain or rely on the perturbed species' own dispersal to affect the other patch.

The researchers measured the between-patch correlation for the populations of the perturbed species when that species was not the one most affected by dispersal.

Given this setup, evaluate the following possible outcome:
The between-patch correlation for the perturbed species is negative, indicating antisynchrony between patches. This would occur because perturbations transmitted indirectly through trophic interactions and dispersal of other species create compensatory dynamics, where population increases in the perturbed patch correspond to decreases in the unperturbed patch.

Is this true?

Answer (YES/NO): NO